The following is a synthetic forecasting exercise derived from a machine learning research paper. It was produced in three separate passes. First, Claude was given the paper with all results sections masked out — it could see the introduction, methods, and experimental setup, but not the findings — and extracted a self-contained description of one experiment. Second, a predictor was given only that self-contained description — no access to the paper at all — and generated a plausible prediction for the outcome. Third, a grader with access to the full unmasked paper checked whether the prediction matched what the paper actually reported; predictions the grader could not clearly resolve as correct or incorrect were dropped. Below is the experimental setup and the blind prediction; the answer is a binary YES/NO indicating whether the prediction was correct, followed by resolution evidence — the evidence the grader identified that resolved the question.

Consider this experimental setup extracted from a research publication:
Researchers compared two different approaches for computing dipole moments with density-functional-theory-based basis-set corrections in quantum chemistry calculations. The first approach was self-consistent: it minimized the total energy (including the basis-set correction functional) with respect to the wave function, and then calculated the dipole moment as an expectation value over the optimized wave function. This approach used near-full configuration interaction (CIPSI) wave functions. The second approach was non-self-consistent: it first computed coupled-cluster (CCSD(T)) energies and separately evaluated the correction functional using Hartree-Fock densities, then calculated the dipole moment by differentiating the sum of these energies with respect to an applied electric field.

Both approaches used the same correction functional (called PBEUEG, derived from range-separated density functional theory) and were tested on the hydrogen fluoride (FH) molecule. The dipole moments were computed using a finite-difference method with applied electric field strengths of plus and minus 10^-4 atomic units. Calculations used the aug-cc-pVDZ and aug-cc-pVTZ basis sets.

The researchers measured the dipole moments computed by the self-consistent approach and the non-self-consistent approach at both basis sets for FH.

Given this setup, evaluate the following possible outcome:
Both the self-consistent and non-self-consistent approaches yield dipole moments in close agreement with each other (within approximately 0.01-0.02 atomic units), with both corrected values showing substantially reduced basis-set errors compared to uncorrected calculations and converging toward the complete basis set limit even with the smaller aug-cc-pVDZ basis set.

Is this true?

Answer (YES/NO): NO